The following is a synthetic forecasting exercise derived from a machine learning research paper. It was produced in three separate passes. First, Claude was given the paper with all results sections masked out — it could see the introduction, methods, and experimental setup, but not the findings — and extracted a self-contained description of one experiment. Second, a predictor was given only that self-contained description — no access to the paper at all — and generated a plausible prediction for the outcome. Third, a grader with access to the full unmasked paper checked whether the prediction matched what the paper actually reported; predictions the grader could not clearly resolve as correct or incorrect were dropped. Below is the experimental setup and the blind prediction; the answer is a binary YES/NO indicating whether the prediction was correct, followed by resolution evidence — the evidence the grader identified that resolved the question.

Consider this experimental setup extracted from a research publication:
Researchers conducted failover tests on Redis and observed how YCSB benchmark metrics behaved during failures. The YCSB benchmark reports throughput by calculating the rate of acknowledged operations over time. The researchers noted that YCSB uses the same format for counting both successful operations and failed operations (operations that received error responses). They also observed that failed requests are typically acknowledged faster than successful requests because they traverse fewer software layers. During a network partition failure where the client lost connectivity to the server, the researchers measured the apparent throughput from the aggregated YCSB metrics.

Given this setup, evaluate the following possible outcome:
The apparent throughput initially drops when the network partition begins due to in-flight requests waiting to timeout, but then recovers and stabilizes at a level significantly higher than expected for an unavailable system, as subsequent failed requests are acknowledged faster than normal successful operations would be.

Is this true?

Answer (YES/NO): NO